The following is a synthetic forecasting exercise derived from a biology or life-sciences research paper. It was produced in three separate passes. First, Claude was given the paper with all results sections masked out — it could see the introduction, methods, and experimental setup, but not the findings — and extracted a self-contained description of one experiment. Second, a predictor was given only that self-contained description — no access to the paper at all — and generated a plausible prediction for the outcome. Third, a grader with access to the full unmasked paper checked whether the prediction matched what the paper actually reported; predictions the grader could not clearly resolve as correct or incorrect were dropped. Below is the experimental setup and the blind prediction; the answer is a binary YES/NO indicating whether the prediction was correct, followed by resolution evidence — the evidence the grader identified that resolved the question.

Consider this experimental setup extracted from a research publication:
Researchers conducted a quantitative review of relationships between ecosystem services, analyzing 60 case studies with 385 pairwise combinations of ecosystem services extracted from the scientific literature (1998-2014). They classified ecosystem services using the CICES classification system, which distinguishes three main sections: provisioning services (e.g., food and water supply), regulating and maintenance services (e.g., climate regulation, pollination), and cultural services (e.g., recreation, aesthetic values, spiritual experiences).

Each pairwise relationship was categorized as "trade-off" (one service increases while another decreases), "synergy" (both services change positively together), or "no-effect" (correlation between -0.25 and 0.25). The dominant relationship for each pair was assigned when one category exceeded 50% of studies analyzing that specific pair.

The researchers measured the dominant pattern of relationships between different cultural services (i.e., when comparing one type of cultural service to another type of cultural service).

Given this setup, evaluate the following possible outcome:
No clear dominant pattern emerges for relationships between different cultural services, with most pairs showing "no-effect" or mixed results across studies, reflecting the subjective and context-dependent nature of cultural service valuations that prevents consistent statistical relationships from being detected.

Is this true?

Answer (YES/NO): NO